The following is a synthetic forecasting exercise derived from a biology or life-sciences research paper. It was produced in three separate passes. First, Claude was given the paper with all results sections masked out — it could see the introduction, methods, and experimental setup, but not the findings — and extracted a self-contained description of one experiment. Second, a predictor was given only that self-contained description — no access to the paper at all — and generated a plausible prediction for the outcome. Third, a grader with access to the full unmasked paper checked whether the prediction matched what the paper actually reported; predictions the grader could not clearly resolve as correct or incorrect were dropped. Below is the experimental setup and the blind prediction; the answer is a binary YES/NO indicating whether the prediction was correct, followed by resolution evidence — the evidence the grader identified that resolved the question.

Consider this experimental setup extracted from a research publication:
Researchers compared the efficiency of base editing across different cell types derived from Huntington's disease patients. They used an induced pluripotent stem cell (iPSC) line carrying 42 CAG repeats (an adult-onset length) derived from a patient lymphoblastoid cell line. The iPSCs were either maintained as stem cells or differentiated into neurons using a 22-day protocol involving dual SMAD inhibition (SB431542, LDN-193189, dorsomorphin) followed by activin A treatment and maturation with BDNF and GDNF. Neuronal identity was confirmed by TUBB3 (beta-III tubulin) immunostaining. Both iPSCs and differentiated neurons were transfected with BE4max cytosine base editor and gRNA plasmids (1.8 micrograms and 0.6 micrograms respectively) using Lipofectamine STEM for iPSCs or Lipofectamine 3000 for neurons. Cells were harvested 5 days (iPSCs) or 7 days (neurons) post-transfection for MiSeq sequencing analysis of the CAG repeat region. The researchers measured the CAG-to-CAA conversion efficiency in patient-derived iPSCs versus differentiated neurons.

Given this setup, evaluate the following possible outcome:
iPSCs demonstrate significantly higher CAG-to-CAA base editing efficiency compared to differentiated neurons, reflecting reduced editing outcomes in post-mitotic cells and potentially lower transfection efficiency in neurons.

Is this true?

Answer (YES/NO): NO